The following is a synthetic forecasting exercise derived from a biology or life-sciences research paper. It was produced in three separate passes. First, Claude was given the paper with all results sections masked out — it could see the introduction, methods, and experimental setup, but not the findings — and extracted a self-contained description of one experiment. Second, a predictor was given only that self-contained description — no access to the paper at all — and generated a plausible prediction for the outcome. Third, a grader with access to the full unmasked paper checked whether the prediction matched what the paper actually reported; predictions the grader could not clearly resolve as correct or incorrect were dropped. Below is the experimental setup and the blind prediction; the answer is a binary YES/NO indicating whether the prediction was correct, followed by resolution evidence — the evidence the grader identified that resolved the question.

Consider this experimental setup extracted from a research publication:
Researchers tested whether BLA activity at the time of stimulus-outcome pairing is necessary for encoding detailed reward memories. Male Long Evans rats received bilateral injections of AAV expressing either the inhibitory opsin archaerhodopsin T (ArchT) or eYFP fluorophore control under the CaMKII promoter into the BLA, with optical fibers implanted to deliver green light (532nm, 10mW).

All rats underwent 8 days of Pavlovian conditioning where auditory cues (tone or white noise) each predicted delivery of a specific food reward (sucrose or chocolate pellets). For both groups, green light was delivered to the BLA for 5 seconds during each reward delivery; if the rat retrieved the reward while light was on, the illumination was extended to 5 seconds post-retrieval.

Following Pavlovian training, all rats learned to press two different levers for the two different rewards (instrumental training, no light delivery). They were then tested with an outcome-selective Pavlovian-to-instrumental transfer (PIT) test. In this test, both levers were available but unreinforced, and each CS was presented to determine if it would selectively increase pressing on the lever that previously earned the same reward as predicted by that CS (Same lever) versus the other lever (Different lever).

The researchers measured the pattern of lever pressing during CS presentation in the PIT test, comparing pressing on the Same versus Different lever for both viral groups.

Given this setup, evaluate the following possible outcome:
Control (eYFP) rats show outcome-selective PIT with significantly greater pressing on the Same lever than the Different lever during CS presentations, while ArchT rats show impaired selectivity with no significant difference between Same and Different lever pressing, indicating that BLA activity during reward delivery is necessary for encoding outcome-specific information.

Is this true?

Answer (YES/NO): YES